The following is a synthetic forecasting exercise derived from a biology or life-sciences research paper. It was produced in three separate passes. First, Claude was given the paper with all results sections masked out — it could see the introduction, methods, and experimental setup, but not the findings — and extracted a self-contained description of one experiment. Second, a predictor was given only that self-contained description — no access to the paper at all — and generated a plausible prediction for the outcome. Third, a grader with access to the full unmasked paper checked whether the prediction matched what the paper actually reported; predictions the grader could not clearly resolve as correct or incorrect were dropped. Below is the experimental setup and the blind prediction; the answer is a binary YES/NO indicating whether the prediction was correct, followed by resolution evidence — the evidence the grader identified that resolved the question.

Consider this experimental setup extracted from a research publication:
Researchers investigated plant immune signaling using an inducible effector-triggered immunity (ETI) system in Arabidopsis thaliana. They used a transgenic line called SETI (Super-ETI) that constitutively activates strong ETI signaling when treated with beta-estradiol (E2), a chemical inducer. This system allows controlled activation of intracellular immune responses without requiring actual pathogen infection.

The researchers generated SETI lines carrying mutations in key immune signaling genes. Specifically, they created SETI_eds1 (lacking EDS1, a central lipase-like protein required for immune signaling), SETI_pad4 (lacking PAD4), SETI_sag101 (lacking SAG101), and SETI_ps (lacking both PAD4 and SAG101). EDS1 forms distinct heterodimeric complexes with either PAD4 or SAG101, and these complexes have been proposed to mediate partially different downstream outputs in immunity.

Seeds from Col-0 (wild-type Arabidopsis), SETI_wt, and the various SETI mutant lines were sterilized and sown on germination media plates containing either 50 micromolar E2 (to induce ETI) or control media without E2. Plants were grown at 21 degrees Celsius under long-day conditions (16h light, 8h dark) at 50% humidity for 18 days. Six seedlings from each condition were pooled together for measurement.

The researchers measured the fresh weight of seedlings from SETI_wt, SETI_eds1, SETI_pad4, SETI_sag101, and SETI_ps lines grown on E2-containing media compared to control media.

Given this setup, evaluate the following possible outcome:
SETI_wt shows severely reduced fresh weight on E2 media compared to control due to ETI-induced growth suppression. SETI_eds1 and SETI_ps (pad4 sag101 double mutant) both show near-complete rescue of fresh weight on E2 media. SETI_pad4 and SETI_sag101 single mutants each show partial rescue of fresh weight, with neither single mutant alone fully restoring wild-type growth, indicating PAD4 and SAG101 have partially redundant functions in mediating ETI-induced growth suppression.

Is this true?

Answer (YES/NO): NO